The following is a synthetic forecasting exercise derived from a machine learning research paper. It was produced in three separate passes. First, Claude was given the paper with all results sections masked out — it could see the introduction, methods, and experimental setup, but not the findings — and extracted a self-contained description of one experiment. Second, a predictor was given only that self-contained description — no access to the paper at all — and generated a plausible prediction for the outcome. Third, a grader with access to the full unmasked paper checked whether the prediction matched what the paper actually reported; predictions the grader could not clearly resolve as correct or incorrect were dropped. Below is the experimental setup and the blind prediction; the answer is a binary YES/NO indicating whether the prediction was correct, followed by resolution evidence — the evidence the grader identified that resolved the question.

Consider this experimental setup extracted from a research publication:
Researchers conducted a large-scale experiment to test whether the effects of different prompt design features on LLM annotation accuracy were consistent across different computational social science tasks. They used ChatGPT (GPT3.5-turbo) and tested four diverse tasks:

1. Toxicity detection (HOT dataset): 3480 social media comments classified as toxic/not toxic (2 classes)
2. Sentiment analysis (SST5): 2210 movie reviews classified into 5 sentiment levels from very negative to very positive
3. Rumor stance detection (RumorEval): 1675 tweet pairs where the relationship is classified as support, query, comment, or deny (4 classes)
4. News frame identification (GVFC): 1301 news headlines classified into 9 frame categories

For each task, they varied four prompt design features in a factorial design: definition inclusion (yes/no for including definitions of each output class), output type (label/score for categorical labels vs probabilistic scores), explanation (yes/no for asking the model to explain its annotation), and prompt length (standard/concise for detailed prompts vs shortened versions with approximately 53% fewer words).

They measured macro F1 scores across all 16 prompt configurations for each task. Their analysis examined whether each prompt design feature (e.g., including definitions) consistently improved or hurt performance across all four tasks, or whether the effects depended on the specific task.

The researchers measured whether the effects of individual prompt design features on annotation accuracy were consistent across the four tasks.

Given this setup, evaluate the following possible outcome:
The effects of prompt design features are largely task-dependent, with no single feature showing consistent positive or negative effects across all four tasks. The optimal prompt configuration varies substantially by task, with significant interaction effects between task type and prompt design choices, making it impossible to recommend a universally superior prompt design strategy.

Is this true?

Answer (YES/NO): NO